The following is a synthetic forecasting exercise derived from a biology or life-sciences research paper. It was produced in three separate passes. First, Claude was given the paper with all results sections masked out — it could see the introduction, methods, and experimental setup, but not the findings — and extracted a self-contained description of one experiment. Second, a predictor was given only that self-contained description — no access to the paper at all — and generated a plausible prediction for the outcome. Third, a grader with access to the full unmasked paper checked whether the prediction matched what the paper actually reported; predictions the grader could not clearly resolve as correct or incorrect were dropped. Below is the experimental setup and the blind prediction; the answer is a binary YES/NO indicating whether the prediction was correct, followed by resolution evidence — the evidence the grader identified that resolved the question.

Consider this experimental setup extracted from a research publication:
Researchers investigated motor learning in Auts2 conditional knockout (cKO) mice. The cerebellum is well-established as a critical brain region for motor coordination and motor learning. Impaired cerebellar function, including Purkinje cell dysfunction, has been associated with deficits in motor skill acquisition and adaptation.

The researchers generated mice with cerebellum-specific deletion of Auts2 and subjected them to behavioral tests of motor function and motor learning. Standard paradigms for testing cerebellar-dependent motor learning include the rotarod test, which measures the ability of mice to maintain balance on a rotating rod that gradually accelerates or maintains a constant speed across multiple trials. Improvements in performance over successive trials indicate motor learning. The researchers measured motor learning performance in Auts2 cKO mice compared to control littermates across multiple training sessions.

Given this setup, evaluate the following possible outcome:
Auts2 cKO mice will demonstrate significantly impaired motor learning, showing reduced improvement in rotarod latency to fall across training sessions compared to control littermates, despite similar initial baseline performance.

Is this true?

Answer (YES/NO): YES